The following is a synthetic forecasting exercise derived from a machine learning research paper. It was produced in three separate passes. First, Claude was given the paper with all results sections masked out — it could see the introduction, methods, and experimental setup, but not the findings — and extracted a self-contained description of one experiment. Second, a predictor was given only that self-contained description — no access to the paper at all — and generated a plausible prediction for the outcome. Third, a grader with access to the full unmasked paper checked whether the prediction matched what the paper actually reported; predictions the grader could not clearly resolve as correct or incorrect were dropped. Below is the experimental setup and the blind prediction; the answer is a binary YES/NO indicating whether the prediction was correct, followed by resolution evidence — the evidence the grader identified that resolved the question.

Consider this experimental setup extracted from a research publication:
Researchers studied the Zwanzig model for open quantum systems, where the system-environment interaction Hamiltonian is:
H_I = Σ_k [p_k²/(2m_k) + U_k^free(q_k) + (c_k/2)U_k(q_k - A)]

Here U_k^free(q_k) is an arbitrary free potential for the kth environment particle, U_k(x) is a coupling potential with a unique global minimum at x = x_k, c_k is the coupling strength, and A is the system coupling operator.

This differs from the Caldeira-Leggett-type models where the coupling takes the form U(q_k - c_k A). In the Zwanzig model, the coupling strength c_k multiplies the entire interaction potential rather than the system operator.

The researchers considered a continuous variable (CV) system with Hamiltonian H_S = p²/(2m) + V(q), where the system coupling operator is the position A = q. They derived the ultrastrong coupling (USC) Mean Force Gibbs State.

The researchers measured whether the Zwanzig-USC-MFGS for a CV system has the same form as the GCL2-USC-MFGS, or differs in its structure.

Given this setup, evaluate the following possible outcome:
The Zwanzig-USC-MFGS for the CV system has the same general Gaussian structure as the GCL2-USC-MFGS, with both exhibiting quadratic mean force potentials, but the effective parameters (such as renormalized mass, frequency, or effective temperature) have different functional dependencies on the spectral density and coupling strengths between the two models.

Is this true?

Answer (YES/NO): NO